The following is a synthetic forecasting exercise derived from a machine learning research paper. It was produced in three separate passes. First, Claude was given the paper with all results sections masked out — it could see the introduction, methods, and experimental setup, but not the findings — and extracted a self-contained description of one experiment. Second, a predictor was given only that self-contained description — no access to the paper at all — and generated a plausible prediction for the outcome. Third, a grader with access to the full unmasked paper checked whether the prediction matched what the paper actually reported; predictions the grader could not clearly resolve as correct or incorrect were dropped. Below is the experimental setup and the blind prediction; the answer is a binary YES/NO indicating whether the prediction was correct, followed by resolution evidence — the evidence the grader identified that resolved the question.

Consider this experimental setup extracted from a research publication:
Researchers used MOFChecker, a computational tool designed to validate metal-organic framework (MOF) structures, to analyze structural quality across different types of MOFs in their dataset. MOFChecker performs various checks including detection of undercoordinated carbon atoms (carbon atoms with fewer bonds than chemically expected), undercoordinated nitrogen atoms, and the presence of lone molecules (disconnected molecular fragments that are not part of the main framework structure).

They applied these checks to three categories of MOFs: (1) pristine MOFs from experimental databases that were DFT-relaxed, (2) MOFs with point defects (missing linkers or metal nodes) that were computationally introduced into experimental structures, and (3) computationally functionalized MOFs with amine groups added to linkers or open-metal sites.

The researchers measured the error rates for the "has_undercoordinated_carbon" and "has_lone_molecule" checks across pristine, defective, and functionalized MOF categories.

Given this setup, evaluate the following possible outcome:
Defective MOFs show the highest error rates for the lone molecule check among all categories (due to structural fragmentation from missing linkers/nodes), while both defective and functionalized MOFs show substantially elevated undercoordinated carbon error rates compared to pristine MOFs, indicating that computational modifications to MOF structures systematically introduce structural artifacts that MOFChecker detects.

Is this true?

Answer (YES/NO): NO